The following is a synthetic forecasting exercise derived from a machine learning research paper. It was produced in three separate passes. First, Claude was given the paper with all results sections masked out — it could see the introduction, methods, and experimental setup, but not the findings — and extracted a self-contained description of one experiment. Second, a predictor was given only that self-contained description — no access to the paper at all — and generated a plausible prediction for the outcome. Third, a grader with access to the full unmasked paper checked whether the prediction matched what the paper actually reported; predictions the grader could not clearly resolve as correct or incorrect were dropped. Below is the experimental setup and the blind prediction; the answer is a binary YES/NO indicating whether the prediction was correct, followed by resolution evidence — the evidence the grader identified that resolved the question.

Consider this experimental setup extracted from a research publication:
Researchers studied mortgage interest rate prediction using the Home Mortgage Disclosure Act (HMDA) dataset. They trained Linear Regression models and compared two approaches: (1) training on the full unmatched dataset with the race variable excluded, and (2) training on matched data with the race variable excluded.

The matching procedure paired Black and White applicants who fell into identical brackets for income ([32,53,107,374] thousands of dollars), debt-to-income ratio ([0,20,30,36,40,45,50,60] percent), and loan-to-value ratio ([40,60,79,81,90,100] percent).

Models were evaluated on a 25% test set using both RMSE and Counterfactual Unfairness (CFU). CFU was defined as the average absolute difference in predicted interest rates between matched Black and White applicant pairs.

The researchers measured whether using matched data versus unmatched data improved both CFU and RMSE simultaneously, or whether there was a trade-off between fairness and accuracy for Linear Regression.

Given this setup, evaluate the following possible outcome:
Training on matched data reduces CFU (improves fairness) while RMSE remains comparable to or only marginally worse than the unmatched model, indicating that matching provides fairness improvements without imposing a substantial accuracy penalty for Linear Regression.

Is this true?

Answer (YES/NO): NO